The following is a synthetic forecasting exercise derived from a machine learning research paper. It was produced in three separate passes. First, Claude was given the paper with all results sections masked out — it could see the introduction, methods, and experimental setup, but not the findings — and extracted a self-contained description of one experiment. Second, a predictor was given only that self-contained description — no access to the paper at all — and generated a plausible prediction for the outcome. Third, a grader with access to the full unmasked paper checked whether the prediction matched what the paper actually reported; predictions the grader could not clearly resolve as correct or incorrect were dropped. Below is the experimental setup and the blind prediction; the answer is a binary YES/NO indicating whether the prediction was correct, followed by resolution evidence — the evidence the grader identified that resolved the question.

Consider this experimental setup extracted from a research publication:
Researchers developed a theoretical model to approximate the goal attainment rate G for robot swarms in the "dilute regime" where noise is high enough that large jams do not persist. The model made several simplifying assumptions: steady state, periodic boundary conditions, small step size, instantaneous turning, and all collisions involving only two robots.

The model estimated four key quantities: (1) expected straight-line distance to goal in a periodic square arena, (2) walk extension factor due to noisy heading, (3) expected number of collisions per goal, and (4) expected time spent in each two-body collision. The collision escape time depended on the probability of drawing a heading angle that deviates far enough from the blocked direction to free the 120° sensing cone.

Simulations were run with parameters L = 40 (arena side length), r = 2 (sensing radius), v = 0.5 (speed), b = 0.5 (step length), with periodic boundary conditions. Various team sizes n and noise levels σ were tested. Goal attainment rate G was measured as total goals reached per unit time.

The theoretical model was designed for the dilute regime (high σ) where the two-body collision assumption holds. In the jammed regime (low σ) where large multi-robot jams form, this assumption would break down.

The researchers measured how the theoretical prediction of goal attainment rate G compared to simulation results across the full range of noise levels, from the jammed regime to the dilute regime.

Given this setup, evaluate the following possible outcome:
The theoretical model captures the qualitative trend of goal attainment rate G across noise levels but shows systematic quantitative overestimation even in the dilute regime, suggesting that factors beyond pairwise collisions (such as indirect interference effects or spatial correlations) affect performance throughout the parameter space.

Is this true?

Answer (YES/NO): NO